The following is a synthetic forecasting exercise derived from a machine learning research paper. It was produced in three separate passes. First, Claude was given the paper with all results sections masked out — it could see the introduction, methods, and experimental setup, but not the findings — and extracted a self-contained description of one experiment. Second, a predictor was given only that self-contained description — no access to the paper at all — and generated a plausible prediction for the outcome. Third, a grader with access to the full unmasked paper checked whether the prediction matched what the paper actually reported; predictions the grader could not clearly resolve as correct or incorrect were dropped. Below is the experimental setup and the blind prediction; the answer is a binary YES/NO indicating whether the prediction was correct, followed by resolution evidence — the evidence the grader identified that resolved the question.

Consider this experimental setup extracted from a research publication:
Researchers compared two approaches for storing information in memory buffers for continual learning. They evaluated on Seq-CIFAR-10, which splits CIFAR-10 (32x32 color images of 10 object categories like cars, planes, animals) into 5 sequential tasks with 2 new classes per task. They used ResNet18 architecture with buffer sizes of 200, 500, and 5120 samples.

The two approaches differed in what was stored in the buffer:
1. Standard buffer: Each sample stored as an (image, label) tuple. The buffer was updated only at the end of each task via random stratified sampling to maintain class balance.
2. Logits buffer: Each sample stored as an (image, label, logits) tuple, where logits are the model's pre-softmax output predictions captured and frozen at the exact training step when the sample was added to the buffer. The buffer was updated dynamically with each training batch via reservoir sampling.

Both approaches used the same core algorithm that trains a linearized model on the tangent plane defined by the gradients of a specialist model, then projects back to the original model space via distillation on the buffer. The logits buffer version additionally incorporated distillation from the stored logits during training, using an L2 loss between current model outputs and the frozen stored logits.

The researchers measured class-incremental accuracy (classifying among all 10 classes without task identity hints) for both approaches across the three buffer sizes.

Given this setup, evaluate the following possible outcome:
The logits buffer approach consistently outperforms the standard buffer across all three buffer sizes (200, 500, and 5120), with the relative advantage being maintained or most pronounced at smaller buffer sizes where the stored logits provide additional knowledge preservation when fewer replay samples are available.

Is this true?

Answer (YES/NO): YES